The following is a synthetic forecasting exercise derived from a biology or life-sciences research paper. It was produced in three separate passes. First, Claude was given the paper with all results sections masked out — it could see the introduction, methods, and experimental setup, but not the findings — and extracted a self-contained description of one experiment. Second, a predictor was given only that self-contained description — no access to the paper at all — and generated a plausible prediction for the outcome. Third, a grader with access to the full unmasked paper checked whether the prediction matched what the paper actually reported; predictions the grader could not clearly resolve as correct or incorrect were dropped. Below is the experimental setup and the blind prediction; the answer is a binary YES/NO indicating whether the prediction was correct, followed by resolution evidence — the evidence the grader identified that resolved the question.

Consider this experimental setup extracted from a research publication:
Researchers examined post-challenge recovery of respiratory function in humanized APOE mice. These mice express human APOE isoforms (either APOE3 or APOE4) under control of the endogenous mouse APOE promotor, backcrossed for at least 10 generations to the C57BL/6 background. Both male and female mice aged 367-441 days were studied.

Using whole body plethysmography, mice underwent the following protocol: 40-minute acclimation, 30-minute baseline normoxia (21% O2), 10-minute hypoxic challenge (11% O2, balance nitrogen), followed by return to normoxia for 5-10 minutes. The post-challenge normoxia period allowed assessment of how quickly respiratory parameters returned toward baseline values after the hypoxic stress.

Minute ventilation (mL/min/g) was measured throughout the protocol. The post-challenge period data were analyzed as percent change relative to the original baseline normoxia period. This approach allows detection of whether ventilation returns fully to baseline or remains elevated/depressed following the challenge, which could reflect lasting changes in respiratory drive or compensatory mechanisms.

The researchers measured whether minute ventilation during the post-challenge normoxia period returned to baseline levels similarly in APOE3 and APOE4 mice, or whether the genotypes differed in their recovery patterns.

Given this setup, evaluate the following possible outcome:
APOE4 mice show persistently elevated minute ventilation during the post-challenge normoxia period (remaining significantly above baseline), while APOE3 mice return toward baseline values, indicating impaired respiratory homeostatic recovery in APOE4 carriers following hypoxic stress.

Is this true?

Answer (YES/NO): NO